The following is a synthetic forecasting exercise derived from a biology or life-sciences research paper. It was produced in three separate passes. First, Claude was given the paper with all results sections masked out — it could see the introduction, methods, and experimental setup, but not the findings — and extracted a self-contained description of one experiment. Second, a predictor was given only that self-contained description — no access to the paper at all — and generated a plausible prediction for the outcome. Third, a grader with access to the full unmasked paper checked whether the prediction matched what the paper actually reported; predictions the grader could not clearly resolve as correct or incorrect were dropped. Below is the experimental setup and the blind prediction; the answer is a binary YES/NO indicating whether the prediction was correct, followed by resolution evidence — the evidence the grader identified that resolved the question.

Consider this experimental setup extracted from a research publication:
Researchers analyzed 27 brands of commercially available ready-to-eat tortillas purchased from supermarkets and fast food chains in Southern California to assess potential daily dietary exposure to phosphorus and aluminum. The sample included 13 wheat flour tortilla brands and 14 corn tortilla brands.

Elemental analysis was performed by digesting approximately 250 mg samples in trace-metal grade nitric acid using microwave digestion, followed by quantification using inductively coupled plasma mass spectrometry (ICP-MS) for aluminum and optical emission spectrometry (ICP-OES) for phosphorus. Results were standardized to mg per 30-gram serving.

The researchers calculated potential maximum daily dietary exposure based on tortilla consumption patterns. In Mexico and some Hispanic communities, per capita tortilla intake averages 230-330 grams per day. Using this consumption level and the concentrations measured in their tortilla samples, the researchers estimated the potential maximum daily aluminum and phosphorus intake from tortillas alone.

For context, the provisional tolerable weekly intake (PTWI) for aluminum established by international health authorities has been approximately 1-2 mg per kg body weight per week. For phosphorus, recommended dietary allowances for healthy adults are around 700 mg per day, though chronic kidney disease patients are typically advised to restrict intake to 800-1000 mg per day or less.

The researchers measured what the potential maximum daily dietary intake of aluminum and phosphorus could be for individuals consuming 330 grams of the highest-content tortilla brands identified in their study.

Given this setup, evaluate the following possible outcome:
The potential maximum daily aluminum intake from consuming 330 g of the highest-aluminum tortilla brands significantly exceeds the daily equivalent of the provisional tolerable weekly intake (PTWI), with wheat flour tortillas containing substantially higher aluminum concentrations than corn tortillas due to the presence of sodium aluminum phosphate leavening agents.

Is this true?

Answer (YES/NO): YES